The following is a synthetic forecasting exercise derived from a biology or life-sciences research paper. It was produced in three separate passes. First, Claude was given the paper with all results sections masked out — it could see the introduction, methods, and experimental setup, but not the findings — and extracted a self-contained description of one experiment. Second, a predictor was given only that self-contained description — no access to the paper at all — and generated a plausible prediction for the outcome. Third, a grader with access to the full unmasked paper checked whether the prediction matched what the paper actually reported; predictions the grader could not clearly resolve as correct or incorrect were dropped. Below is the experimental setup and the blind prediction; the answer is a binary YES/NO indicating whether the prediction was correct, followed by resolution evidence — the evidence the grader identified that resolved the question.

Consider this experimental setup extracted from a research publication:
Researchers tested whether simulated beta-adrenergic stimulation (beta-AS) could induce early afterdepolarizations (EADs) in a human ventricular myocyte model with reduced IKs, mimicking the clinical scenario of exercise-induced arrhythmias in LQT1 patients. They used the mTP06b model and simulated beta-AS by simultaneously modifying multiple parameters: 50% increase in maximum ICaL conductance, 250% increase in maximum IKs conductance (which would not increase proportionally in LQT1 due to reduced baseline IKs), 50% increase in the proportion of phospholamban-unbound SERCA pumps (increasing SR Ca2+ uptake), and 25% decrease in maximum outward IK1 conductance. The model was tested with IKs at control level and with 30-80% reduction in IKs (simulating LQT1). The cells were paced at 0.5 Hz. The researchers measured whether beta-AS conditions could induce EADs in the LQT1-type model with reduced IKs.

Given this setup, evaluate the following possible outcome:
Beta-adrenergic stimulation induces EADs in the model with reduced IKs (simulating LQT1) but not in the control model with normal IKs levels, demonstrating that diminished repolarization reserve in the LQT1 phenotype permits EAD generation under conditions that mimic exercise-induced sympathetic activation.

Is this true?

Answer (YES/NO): YES